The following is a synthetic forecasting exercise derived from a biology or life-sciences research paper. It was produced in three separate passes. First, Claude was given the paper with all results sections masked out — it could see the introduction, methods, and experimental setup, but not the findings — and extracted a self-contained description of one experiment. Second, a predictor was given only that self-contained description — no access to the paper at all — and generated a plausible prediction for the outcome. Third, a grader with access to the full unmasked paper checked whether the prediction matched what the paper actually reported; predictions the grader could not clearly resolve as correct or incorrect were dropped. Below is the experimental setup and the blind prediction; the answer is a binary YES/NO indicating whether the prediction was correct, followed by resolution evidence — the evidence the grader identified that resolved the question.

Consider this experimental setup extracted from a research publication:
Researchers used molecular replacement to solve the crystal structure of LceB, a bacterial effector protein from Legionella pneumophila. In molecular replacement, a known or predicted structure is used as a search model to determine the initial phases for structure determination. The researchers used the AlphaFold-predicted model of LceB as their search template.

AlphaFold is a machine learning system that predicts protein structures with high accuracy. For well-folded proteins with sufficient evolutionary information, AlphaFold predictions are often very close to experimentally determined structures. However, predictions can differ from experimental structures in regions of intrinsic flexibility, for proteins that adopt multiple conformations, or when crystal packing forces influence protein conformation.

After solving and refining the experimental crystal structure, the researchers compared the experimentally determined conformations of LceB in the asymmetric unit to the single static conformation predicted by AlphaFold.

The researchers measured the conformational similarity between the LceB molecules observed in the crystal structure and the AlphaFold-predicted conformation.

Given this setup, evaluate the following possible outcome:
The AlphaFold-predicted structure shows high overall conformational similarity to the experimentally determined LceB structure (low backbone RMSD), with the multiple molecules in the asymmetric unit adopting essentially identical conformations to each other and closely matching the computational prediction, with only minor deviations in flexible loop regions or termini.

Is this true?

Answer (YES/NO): NO